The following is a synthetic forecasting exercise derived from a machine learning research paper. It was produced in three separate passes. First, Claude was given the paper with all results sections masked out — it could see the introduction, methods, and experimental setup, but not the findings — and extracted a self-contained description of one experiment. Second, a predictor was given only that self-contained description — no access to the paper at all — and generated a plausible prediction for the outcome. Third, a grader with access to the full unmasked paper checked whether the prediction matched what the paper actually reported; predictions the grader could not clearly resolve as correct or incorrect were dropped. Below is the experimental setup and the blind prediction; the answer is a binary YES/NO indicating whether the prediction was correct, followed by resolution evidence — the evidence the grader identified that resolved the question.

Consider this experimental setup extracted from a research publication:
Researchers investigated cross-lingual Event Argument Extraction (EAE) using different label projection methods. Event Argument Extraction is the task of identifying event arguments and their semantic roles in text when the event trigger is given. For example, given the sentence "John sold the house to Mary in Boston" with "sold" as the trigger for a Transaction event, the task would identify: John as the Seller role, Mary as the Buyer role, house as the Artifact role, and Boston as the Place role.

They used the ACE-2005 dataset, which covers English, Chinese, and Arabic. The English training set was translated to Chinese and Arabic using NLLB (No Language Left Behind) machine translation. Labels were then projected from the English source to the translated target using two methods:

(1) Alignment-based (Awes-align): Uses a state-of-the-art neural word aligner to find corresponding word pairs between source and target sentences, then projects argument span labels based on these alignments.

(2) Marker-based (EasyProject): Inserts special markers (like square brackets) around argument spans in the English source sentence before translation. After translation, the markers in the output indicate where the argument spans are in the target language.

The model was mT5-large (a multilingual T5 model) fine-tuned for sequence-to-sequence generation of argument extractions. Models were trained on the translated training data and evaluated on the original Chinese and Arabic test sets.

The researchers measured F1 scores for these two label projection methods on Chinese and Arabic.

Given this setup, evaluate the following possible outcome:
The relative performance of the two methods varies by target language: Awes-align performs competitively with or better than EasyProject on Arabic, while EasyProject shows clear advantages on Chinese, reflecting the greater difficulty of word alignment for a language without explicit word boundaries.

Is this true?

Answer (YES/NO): YES